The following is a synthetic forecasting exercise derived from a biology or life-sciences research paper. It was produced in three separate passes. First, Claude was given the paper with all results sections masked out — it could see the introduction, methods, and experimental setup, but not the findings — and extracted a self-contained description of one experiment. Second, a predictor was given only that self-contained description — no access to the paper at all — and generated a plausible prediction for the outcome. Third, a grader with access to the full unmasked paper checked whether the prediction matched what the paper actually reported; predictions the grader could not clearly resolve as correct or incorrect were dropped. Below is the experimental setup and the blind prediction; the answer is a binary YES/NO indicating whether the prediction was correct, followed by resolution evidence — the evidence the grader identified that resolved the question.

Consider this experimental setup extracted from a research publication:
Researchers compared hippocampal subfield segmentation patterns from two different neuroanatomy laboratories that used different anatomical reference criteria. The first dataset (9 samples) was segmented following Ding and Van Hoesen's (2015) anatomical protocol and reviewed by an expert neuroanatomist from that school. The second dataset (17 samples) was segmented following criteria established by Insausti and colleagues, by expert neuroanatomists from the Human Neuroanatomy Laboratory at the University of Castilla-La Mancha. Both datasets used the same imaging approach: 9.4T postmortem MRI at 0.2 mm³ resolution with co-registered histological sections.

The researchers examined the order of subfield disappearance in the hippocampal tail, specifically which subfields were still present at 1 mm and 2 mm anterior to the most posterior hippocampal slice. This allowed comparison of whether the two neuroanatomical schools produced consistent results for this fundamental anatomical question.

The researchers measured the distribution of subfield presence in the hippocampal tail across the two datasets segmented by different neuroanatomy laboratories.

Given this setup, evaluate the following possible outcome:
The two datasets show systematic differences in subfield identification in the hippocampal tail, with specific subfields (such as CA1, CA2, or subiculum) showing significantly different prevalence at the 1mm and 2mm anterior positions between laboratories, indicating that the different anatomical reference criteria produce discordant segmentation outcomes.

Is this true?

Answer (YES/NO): YES